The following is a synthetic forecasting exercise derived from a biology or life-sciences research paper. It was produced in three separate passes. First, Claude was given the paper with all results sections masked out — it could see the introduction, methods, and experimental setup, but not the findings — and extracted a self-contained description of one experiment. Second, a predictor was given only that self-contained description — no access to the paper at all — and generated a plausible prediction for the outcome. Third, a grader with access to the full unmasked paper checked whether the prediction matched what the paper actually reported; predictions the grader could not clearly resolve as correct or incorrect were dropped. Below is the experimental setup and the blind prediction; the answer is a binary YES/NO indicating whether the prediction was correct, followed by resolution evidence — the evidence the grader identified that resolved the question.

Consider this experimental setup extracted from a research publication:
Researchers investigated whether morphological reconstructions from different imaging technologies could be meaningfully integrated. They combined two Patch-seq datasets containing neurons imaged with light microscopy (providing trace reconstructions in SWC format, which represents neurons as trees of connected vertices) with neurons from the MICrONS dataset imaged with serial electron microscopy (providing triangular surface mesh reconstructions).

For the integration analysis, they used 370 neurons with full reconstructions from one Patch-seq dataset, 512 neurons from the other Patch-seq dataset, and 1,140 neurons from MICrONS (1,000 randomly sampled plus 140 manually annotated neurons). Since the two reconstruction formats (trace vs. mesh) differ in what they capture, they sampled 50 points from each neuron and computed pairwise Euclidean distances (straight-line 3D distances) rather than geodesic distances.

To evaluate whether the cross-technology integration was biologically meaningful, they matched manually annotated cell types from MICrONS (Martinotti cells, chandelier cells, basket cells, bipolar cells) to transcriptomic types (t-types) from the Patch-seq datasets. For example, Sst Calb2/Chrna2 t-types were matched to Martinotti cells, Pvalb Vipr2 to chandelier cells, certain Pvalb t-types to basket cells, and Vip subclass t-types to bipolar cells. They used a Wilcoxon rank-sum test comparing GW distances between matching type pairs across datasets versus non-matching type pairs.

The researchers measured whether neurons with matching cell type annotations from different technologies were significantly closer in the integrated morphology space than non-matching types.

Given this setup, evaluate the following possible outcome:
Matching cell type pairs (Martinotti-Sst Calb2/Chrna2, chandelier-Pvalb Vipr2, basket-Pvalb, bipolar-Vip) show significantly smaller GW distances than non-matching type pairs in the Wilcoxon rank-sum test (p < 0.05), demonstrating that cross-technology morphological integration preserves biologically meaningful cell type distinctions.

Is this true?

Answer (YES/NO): YES